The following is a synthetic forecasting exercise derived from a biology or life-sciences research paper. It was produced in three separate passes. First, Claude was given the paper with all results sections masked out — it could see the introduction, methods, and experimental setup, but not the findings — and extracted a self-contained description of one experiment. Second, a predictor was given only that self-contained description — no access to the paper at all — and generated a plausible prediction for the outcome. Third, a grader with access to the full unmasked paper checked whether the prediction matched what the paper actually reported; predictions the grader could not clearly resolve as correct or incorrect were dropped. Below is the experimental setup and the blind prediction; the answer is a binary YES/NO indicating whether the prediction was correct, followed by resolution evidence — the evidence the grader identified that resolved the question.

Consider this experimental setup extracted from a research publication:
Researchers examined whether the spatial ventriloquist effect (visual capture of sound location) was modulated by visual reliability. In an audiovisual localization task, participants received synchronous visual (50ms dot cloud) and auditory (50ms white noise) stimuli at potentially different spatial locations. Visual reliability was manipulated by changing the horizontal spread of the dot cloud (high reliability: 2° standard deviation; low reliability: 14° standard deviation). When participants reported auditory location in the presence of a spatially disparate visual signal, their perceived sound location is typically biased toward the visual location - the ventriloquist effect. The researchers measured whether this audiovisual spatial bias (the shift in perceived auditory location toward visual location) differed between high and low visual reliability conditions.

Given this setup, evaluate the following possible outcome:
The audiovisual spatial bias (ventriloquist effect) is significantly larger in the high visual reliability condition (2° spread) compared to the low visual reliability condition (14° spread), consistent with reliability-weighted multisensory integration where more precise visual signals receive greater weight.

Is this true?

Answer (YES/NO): YES